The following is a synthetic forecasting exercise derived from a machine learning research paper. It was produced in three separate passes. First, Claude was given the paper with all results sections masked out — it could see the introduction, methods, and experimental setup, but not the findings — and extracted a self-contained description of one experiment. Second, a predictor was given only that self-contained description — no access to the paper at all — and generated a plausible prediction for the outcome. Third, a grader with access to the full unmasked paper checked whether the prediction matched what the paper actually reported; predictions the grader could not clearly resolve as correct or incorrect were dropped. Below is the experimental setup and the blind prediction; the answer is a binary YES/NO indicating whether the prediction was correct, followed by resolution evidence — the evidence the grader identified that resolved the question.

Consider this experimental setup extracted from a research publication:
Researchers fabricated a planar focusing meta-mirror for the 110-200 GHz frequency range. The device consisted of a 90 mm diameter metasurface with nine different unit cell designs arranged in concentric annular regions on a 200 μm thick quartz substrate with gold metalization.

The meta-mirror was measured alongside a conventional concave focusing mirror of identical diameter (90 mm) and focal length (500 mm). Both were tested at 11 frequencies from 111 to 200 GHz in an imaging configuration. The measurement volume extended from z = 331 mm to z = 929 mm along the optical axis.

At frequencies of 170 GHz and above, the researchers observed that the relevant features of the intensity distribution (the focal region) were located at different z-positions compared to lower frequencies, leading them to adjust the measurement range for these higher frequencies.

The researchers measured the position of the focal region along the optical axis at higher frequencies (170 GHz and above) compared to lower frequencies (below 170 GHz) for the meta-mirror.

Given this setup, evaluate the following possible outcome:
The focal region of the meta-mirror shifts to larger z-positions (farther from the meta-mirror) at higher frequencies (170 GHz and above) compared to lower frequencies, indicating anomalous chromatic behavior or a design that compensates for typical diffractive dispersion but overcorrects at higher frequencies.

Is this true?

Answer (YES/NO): YES